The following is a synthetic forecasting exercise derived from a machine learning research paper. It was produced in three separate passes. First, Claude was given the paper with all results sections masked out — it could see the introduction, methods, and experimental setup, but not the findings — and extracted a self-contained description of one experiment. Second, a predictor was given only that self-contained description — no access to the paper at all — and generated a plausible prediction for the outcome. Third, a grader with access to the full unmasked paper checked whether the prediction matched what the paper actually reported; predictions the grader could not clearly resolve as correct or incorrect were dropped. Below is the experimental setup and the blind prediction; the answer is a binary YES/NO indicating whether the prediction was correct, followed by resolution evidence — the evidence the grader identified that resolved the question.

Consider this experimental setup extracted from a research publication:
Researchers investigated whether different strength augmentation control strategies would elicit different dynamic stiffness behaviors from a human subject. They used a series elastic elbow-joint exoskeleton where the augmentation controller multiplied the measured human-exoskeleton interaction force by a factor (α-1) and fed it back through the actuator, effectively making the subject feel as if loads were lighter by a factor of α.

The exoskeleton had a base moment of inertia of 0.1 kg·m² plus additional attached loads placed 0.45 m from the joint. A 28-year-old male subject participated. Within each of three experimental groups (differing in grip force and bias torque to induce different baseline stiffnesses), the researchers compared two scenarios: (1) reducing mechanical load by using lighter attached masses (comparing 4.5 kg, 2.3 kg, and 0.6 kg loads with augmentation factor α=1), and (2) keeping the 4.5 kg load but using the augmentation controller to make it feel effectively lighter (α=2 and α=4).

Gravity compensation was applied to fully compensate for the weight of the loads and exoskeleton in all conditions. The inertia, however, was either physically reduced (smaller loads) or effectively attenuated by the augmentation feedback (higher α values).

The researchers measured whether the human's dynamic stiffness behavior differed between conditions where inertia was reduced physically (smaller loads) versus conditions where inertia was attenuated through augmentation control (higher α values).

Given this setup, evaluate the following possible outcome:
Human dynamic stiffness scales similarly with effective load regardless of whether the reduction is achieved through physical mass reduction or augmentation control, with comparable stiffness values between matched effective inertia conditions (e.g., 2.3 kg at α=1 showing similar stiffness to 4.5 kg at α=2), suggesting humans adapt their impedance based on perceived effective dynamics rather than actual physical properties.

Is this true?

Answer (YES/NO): NO